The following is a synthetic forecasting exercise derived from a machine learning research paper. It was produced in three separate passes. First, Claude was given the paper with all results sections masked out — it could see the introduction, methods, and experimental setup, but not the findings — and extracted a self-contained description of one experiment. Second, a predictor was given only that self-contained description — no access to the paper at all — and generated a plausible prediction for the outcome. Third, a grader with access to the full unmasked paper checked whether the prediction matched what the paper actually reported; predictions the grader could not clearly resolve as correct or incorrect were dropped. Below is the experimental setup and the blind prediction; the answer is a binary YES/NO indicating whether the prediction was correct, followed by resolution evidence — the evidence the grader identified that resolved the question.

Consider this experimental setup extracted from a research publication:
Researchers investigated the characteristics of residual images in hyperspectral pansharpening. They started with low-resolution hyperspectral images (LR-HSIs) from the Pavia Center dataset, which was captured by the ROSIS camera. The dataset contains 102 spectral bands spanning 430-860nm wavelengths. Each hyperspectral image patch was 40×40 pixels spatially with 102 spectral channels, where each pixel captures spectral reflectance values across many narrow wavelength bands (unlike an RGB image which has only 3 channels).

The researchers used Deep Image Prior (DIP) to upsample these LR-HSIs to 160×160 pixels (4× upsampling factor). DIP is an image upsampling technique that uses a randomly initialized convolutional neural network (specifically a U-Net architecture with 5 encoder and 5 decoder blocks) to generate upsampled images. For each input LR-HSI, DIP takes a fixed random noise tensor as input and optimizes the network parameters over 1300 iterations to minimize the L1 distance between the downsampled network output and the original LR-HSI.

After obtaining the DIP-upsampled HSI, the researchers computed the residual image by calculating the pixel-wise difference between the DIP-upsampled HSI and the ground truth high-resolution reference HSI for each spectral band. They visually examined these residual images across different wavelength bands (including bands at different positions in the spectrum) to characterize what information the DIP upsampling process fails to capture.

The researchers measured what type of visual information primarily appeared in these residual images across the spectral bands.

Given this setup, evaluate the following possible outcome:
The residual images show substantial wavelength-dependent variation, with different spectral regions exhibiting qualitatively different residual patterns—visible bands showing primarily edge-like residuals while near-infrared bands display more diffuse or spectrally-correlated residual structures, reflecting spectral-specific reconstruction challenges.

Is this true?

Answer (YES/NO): NO